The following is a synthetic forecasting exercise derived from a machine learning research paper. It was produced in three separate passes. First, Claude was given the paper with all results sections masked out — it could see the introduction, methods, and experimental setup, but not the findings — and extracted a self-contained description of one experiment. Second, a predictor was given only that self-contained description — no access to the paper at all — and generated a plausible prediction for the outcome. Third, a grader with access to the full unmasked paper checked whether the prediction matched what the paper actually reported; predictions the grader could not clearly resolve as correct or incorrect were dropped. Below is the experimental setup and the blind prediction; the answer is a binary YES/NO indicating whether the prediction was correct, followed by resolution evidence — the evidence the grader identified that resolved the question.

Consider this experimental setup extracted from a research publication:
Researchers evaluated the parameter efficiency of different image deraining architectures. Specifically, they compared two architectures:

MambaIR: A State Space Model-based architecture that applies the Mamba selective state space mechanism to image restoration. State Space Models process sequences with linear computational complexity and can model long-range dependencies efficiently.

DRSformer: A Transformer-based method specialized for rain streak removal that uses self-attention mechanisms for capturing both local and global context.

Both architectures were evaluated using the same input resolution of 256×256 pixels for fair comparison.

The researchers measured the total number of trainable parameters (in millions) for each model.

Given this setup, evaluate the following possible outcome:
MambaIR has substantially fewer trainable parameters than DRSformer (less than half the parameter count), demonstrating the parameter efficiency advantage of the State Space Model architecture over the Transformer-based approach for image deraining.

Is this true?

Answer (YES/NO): NO